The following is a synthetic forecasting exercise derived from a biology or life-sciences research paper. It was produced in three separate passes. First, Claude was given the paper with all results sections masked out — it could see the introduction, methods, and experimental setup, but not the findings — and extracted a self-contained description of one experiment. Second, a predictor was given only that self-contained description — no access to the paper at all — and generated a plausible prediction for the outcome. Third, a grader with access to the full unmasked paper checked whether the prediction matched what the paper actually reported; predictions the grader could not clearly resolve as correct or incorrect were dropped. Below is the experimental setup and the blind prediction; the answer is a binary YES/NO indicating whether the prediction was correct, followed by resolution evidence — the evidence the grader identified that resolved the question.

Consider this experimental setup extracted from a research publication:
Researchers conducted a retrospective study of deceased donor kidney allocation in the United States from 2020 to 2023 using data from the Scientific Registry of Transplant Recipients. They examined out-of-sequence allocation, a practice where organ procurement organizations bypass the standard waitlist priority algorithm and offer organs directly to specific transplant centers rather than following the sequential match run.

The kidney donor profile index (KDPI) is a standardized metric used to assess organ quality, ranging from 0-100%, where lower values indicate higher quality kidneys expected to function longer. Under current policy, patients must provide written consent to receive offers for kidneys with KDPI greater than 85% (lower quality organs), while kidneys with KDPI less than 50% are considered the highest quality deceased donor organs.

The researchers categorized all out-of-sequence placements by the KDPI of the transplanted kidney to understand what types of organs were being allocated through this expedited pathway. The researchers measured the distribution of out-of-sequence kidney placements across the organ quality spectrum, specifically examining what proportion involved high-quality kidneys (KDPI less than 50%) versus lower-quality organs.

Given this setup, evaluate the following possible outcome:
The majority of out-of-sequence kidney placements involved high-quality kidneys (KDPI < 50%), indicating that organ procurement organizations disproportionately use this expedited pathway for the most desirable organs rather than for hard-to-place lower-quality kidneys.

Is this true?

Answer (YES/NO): NO